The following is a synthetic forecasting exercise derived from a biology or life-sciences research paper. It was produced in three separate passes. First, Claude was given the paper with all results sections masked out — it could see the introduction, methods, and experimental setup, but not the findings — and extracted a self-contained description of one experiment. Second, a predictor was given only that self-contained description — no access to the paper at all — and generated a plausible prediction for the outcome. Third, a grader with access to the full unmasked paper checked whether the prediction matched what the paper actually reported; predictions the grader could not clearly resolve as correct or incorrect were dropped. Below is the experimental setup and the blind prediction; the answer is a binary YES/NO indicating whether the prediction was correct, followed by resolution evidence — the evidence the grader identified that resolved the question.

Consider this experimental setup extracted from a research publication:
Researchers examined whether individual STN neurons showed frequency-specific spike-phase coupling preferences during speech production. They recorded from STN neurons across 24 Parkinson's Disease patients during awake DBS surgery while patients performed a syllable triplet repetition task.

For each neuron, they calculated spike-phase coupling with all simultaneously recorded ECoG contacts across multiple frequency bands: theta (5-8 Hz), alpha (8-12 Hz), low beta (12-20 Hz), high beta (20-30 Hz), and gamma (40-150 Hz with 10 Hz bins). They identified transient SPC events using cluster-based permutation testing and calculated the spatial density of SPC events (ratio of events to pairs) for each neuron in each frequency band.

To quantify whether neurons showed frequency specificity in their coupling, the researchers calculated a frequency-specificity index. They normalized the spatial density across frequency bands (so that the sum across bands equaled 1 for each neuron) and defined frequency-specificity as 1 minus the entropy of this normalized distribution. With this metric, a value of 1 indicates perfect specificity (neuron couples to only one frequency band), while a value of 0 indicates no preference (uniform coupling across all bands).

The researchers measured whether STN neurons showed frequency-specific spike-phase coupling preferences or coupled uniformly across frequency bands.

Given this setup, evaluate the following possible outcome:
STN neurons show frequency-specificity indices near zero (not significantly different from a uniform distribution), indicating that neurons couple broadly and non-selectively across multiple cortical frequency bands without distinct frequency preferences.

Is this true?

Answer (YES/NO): NO